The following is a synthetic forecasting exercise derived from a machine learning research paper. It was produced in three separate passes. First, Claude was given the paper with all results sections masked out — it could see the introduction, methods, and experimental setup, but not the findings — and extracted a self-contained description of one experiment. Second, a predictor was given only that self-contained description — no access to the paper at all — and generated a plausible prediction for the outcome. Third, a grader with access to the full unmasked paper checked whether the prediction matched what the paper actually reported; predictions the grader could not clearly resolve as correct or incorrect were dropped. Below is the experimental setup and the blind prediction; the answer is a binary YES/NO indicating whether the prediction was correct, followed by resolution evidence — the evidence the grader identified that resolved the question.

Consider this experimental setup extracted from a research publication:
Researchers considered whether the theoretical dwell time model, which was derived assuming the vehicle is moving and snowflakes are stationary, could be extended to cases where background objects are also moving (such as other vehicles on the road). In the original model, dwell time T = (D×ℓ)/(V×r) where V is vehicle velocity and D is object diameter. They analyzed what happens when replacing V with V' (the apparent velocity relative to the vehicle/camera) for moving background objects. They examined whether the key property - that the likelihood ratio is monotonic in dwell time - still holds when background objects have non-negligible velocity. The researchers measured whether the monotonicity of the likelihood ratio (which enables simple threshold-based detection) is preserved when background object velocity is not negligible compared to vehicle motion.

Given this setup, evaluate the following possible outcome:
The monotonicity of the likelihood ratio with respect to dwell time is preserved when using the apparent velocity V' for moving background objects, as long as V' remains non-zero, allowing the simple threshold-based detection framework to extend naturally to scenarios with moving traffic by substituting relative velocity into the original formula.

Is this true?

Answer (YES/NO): YES